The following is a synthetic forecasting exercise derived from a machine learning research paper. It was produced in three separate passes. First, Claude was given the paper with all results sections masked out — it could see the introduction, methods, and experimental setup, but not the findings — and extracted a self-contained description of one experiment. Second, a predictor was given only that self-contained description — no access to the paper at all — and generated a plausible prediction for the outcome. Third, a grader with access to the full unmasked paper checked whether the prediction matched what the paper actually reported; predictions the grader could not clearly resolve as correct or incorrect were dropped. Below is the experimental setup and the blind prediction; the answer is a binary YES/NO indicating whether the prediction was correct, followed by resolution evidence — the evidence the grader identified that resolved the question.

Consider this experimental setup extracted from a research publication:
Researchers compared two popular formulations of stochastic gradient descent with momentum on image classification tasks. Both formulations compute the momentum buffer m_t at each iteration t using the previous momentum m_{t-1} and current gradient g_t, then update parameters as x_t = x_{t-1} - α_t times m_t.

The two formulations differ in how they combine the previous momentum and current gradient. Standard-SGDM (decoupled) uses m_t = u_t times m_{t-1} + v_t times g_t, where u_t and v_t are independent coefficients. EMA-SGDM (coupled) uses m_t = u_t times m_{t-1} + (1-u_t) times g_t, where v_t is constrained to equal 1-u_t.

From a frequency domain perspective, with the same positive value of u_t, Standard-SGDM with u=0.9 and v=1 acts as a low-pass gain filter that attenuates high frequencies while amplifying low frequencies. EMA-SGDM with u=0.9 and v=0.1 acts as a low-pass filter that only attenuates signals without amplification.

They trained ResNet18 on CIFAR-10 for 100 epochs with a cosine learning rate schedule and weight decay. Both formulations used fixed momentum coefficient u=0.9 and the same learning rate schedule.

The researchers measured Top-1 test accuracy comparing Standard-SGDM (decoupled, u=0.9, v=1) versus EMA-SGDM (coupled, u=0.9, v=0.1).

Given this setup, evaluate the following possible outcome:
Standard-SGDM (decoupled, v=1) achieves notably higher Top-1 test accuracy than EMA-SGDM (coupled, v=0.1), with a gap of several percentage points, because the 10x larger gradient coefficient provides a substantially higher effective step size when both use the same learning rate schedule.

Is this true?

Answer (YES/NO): NO